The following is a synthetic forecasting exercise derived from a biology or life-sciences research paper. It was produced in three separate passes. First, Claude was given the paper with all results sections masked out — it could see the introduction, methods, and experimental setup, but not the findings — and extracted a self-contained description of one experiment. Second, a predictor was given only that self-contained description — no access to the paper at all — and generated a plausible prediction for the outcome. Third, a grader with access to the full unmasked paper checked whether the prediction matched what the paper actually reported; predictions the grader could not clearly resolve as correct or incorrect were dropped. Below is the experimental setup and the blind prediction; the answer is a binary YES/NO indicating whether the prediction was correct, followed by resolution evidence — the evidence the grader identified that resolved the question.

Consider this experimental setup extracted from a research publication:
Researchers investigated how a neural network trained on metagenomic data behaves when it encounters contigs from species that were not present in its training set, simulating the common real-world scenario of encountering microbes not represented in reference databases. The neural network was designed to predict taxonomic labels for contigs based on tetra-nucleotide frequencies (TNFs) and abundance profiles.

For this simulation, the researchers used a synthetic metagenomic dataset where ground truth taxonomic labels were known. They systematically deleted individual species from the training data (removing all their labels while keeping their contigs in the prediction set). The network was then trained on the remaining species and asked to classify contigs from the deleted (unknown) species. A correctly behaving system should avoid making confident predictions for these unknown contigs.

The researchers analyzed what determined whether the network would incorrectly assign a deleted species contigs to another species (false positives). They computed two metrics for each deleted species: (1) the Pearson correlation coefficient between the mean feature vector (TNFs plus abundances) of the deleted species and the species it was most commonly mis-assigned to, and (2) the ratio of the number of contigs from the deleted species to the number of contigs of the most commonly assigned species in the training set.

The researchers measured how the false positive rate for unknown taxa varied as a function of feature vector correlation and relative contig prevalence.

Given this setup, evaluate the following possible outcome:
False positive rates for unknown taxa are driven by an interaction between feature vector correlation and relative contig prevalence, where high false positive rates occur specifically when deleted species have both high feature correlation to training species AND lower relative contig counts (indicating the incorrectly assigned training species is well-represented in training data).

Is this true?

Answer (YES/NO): NO